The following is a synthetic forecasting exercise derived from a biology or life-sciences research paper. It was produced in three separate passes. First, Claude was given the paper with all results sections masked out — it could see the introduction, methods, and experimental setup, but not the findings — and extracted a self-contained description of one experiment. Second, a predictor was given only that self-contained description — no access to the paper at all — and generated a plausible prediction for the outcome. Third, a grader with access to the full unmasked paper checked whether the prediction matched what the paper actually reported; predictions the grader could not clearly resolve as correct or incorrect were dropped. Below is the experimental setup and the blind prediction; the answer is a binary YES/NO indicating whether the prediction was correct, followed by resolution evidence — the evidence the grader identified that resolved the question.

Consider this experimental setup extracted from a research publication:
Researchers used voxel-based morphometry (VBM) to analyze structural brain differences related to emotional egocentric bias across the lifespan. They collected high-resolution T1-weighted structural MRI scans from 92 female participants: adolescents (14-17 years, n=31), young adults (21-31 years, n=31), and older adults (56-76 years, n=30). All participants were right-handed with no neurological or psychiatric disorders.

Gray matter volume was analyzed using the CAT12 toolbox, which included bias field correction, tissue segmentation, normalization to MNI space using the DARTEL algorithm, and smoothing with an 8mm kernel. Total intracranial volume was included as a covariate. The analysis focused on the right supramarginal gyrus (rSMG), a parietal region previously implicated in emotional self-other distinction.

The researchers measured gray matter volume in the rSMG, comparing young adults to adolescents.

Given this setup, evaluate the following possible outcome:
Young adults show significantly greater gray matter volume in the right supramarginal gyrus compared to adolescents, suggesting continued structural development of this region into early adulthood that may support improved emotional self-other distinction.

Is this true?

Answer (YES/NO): NO